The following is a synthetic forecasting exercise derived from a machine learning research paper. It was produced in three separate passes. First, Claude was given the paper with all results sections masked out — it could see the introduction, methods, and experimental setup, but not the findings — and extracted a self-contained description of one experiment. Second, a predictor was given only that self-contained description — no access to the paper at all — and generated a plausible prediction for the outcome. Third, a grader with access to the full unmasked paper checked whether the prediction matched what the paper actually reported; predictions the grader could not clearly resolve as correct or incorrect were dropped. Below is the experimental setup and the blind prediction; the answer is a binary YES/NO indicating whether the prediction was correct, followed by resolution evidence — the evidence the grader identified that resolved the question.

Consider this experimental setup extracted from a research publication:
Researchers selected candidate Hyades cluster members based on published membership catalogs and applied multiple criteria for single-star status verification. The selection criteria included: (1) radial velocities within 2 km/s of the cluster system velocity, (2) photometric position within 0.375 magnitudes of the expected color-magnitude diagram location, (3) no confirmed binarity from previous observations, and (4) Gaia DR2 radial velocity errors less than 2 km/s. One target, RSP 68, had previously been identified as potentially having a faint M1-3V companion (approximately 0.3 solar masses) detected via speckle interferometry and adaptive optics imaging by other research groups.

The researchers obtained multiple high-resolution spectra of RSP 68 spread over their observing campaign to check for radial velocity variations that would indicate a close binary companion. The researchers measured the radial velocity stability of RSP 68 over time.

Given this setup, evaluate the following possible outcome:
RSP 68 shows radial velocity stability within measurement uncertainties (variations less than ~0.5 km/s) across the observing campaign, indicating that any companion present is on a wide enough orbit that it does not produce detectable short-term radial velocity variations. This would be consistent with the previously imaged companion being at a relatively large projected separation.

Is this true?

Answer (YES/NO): YES